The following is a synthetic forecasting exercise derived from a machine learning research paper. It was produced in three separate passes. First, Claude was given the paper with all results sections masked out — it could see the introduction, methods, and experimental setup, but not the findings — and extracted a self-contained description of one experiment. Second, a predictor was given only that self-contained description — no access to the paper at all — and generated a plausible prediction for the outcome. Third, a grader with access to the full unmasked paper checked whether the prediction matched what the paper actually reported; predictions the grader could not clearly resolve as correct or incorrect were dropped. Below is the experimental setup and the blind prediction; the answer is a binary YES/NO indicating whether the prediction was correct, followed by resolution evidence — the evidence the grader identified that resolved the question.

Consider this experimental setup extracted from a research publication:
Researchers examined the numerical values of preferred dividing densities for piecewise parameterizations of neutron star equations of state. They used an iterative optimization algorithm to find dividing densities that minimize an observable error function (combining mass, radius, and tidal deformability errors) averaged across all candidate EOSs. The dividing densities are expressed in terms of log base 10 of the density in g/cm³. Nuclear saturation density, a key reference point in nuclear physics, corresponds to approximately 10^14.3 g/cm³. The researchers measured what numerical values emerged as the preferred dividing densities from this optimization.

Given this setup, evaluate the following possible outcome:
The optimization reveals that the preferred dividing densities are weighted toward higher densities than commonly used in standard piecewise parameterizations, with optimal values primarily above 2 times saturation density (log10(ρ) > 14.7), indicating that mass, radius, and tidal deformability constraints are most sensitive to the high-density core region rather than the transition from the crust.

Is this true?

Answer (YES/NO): YES